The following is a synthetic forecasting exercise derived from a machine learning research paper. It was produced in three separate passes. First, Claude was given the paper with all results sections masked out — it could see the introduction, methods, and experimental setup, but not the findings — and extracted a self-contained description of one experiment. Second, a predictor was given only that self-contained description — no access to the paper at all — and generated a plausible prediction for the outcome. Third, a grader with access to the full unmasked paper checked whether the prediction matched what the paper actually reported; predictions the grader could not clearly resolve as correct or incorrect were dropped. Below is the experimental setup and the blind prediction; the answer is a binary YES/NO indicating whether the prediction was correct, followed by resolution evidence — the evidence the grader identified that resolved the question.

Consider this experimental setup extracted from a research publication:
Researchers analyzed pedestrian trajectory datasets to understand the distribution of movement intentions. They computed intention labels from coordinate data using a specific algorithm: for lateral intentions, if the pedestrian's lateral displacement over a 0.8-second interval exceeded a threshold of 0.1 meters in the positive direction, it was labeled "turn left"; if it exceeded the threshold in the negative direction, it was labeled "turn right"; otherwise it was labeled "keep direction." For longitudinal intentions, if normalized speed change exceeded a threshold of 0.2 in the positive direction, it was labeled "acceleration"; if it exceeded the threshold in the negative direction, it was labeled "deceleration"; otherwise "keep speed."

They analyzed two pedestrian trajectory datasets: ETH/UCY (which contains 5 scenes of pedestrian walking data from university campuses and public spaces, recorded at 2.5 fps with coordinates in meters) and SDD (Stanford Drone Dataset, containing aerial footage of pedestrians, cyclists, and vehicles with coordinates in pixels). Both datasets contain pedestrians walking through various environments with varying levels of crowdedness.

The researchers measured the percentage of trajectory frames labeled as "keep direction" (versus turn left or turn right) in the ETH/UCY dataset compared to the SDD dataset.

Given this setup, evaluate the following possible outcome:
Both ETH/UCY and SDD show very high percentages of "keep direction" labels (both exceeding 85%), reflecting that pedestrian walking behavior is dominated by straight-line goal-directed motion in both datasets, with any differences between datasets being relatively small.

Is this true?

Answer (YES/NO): NO